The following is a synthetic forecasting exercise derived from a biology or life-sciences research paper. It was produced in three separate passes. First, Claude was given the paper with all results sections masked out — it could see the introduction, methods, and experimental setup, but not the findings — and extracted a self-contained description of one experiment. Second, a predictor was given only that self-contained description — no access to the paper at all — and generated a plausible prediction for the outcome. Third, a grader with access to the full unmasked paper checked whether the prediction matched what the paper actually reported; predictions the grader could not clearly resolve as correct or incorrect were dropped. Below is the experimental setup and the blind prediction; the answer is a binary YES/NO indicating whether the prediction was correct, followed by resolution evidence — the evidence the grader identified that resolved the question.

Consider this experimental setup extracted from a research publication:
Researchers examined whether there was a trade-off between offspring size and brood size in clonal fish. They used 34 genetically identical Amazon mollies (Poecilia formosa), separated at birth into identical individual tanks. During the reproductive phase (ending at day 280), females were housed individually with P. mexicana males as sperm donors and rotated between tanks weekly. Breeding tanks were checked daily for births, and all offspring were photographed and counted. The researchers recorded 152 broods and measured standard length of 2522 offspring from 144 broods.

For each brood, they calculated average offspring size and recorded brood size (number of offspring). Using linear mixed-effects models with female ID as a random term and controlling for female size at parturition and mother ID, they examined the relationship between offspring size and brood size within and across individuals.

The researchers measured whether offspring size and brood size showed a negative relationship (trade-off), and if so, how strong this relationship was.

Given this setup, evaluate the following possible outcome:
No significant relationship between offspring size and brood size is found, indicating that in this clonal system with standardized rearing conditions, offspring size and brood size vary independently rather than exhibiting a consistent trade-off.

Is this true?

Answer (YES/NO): NO